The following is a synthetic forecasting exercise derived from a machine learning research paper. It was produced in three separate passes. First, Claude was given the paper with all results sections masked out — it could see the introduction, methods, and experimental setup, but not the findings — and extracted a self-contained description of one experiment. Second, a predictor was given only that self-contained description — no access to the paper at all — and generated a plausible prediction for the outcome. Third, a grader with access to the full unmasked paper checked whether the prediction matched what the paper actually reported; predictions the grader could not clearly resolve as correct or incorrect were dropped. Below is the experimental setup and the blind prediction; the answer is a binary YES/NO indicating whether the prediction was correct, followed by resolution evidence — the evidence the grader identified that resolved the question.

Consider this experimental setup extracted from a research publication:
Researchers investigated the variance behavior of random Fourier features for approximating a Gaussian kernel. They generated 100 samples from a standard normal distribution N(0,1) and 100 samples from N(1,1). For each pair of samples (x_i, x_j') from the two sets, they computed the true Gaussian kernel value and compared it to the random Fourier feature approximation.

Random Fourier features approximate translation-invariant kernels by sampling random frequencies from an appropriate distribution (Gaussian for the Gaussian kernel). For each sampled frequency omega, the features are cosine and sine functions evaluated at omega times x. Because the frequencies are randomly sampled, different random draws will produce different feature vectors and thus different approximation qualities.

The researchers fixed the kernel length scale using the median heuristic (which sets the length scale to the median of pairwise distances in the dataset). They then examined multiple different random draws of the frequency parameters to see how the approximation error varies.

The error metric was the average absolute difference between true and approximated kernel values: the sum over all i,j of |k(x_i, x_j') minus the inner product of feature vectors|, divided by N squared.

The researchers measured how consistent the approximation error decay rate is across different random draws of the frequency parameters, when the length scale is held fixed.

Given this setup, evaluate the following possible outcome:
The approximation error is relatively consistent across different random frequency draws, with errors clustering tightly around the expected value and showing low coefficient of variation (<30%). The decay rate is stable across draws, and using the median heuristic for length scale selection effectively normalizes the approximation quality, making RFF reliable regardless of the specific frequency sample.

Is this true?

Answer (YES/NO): NO